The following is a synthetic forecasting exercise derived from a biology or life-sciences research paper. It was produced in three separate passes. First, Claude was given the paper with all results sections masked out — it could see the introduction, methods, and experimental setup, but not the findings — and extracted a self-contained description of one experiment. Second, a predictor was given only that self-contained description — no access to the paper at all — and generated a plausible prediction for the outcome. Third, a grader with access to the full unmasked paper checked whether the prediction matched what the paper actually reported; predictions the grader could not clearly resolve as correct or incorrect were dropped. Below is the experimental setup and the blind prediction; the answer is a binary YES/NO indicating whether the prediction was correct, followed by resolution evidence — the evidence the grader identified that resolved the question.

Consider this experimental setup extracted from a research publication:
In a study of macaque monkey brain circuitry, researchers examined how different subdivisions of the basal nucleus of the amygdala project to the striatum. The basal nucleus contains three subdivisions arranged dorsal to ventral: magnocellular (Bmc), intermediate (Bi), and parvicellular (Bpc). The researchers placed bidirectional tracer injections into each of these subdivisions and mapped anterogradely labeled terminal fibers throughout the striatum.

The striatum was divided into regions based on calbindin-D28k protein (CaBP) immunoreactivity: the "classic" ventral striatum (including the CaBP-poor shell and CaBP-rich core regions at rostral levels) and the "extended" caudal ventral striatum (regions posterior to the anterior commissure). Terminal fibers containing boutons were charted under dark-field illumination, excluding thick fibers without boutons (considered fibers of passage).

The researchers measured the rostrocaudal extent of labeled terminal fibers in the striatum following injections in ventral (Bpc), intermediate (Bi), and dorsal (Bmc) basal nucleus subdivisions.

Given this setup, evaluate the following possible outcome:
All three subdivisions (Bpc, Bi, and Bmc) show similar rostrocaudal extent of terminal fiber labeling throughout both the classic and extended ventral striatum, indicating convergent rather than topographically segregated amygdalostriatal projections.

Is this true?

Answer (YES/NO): NO